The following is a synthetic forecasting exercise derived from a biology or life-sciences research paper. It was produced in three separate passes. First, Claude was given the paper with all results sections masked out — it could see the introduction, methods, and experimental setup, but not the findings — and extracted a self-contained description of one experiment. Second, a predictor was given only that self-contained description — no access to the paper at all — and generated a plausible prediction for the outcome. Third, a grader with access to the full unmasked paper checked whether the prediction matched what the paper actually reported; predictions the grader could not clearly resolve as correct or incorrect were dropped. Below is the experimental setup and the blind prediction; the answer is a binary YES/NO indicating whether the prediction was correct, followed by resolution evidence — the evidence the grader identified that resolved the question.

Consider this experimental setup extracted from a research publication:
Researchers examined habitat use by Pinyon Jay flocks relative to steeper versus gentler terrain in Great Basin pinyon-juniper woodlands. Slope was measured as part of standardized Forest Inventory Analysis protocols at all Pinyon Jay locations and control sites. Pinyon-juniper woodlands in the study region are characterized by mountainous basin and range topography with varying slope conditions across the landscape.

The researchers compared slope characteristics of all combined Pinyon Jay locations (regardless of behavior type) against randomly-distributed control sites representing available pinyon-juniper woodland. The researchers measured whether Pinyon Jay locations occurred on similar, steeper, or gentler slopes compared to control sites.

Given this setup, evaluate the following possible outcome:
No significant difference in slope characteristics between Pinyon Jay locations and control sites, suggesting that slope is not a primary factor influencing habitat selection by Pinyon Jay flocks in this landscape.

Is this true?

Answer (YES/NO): NO